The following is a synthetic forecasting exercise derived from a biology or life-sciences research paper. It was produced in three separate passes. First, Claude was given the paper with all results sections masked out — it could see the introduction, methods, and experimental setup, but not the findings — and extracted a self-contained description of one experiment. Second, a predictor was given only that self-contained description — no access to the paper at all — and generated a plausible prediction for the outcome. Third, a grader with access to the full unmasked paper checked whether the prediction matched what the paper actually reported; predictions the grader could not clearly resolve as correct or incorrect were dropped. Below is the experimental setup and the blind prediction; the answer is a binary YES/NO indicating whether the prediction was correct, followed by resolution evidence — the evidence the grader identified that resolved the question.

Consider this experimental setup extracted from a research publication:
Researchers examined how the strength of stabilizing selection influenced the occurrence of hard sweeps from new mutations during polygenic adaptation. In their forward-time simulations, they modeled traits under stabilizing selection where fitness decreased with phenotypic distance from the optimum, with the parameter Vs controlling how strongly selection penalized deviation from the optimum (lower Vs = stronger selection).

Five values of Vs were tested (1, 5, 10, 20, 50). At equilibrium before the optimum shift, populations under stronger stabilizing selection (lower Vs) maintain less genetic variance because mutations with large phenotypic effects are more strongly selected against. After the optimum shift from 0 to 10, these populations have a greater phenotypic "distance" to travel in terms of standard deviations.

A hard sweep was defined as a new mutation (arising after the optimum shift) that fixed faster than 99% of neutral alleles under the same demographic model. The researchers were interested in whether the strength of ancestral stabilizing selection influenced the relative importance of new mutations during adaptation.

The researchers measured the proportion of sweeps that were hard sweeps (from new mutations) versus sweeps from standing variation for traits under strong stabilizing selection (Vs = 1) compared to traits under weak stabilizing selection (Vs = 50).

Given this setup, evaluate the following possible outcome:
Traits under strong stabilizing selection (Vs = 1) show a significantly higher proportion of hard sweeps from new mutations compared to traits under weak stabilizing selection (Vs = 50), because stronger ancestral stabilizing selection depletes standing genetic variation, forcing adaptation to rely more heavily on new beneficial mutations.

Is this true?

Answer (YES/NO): YES